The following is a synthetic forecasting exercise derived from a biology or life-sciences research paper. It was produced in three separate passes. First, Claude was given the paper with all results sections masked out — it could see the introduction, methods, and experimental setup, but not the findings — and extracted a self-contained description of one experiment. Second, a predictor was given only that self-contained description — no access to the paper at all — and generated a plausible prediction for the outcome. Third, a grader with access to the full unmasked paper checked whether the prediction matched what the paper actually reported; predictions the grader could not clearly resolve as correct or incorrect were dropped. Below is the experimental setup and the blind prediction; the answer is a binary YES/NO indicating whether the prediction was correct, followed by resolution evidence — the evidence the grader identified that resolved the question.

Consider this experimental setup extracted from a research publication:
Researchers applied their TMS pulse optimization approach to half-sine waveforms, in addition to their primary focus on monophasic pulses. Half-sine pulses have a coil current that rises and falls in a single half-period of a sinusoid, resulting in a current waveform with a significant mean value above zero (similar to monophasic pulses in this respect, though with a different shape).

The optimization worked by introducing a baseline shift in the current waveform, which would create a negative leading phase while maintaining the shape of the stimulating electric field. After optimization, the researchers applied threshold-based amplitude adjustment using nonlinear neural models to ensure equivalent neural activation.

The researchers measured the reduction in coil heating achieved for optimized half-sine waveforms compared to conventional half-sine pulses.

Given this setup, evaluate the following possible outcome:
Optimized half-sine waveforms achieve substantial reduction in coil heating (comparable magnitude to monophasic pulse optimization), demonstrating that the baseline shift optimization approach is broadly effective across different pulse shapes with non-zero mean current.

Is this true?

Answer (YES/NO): NO